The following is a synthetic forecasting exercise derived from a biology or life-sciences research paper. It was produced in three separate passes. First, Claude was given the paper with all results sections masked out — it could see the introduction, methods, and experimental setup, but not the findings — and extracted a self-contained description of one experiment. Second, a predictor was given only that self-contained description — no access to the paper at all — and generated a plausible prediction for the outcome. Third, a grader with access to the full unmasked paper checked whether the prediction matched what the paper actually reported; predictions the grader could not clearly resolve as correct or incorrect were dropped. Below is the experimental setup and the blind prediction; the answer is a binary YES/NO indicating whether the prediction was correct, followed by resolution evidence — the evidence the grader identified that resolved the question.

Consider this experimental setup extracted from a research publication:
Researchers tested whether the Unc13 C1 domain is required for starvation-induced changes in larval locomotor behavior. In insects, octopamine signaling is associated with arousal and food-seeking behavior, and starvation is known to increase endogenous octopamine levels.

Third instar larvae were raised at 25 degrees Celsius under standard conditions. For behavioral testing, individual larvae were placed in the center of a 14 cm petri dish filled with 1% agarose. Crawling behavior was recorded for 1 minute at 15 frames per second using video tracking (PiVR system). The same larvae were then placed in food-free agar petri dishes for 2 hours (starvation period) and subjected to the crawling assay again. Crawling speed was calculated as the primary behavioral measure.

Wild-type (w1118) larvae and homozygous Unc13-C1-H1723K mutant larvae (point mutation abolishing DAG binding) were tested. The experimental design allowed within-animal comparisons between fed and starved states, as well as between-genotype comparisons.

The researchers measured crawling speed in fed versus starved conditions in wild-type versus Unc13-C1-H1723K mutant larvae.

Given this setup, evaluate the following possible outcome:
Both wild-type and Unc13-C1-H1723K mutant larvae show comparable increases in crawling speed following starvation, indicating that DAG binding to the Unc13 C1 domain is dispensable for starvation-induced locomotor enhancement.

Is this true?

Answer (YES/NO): YES